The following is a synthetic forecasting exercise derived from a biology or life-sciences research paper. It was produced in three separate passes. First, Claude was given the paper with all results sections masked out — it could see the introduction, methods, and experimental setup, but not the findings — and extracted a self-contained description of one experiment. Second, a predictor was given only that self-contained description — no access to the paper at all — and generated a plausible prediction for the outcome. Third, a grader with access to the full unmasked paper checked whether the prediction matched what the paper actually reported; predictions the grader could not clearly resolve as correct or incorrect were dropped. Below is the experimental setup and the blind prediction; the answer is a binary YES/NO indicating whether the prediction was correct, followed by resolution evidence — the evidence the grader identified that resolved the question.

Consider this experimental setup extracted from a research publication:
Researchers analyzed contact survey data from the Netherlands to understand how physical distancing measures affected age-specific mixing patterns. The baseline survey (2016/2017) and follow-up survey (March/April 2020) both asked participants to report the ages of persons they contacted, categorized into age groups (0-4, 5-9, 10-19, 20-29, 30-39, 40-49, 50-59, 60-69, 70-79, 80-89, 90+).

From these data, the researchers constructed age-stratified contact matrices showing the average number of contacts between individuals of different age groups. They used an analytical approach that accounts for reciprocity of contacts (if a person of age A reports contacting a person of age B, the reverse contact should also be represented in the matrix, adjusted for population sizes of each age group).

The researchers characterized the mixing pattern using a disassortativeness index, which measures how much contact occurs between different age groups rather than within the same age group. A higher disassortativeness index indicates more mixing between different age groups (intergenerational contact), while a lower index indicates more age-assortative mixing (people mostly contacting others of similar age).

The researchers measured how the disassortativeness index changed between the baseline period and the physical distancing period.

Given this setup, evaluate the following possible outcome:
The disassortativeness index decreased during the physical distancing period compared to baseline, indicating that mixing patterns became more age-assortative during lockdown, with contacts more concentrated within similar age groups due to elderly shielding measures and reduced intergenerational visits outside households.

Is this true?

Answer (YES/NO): NO